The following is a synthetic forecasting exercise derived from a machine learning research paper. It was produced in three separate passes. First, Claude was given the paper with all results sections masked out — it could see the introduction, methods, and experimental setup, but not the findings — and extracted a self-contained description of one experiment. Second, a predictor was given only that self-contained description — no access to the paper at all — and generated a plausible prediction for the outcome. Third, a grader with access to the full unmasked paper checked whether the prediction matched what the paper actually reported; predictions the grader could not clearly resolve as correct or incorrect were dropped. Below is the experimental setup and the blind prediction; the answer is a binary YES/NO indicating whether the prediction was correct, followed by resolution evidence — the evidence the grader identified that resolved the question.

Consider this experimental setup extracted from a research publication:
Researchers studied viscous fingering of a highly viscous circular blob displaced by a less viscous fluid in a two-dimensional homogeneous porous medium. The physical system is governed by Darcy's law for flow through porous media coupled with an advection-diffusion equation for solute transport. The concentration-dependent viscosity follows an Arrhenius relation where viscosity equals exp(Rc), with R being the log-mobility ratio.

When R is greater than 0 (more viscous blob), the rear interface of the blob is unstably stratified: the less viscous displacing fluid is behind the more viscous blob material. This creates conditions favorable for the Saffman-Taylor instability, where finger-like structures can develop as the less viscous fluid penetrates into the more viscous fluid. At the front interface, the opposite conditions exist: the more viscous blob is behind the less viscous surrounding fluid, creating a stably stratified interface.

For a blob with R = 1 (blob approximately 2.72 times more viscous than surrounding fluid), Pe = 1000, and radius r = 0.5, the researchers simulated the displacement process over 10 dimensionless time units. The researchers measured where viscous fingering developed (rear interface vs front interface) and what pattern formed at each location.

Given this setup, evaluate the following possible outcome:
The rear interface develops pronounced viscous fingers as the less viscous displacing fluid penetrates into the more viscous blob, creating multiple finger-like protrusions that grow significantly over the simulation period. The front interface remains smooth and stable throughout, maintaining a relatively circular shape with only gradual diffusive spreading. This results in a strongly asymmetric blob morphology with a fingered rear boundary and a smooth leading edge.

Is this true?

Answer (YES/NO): NO